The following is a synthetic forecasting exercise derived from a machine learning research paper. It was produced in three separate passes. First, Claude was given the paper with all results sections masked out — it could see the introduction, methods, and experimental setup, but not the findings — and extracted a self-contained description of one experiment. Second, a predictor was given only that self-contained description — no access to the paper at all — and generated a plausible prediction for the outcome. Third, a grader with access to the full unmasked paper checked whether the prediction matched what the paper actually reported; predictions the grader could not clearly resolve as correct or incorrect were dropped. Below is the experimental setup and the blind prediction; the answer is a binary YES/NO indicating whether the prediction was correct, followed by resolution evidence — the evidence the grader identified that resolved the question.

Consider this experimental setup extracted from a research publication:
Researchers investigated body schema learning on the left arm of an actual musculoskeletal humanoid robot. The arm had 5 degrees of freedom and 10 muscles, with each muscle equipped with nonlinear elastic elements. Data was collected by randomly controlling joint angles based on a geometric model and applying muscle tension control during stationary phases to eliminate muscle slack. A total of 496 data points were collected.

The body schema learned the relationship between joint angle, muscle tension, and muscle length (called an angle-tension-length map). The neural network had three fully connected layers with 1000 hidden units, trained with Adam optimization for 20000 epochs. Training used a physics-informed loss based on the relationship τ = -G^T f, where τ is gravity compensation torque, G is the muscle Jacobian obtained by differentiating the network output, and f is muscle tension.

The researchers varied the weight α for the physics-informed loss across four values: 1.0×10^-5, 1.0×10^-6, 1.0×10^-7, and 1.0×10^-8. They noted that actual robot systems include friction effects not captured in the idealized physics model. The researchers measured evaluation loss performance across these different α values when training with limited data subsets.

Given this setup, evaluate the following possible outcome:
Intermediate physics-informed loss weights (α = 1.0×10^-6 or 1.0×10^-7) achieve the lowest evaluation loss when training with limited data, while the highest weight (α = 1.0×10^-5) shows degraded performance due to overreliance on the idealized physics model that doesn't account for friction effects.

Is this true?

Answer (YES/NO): NO